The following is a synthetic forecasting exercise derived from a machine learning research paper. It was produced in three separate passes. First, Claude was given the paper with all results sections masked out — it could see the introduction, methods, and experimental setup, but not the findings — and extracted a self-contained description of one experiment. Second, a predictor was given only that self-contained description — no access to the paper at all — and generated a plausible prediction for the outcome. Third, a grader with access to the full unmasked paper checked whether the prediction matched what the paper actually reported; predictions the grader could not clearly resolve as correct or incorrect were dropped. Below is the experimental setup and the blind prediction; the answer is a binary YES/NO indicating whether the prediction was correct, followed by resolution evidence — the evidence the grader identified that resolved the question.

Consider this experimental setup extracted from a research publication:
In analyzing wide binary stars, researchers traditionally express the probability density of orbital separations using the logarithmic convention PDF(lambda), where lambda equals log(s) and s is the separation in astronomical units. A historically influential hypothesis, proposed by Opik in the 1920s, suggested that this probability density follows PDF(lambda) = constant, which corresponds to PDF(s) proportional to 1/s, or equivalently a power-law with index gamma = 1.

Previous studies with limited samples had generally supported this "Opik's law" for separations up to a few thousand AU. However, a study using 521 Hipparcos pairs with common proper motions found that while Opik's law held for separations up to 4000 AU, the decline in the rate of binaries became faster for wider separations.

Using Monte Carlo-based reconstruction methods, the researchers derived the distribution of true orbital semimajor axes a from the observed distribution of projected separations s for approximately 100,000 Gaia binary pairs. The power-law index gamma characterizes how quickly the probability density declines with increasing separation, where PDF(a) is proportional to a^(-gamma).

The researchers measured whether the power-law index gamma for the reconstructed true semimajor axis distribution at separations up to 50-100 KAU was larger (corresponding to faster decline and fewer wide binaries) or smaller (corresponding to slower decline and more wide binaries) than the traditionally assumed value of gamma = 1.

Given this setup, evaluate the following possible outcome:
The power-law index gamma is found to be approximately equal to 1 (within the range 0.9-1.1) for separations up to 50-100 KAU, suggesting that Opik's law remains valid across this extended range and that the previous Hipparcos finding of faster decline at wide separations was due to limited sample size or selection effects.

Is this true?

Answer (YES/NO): NO